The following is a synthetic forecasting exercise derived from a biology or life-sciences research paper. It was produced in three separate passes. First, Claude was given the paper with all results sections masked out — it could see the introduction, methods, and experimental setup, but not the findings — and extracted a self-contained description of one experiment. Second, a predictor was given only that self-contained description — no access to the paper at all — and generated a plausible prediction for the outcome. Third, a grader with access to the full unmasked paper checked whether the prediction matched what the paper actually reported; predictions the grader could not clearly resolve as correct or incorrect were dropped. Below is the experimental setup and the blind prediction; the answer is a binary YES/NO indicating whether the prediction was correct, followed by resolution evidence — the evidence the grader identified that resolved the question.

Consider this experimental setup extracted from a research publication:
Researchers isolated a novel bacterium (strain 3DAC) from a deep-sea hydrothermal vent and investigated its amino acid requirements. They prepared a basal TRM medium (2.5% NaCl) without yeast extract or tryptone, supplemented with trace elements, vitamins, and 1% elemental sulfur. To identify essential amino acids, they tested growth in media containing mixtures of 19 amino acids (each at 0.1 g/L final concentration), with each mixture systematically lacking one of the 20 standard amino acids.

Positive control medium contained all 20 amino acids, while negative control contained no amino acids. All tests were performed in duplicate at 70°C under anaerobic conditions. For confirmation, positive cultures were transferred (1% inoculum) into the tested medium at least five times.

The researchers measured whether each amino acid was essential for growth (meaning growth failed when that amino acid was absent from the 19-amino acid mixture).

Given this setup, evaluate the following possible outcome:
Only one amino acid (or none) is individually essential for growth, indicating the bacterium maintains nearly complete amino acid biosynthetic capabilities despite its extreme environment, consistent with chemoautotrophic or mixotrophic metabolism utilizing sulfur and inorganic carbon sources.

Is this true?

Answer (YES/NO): NO